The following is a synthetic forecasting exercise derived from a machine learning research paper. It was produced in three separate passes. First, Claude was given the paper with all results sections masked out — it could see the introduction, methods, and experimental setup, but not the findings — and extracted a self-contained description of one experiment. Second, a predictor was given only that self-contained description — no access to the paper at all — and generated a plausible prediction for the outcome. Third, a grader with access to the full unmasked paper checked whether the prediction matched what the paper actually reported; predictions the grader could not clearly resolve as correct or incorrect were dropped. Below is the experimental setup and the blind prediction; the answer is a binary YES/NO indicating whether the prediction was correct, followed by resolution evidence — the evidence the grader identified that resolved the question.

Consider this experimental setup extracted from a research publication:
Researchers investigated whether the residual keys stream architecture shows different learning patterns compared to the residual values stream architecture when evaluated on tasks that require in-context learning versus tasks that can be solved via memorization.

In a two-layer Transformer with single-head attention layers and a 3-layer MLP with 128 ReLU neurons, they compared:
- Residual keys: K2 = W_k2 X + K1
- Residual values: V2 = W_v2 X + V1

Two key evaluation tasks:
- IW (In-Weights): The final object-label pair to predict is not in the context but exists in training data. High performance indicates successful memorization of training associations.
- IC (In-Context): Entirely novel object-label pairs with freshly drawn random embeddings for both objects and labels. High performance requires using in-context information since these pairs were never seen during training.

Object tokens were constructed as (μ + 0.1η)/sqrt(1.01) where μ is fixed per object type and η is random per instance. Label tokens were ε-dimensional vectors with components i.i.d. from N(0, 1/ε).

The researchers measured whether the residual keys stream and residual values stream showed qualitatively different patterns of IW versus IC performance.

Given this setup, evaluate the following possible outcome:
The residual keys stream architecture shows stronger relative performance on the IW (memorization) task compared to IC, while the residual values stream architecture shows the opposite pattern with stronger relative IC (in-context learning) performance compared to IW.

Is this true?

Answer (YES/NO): NO